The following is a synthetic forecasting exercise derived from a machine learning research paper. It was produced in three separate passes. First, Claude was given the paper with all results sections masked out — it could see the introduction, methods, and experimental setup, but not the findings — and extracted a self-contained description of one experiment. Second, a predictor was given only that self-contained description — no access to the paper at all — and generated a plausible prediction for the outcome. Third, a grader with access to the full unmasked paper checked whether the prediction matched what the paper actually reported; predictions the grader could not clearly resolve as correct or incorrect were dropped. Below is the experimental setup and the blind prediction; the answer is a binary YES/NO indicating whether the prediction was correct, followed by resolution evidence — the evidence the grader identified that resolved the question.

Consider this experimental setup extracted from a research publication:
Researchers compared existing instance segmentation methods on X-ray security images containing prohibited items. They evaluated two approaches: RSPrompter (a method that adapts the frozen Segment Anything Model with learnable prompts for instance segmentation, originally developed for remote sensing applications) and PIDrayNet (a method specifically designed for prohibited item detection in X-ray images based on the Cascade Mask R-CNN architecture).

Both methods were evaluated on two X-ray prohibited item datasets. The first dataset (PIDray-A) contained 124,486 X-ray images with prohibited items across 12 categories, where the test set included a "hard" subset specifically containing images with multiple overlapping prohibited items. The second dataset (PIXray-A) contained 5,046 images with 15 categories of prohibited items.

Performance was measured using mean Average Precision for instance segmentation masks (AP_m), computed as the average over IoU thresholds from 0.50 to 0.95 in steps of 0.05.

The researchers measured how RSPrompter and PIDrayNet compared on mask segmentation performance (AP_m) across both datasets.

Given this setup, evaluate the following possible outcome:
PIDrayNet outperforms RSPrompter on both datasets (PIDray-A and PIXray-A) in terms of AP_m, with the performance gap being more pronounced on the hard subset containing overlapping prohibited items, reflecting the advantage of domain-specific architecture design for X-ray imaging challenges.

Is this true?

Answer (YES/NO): NO